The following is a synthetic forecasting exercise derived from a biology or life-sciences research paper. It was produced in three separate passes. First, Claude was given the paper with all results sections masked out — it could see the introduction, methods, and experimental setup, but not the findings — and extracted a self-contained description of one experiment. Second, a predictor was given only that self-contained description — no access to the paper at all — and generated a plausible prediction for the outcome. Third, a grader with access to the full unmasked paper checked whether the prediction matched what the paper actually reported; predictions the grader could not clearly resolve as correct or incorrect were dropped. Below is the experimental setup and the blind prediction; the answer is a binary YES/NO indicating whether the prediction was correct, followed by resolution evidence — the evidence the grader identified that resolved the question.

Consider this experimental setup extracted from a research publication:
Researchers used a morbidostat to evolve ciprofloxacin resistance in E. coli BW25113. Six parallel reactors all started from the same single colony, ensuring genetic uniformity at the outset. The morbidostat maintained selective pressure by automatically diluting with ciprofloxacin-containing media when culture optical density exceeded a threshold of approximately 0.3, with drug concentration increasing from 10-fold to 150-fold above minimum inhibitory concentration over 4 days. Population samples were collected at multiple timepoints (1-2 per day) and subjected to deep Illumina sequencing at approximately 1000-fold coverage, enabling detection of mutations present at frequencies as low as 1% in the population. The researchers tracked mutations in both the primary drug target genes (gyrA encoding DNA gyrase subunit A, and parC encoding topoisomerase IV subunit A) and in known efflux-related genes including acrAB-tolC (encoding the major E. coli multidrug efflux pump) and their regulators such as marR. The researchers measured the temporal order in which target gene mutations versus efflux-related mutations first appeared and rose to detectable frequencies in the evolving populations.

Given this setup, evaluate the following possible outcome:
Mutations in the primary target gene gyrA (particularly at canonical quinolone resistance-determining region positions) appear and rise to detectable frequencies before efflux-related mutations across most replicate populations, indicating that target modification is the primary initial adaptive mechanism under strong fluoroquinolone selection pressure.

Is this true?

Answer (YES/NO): YES